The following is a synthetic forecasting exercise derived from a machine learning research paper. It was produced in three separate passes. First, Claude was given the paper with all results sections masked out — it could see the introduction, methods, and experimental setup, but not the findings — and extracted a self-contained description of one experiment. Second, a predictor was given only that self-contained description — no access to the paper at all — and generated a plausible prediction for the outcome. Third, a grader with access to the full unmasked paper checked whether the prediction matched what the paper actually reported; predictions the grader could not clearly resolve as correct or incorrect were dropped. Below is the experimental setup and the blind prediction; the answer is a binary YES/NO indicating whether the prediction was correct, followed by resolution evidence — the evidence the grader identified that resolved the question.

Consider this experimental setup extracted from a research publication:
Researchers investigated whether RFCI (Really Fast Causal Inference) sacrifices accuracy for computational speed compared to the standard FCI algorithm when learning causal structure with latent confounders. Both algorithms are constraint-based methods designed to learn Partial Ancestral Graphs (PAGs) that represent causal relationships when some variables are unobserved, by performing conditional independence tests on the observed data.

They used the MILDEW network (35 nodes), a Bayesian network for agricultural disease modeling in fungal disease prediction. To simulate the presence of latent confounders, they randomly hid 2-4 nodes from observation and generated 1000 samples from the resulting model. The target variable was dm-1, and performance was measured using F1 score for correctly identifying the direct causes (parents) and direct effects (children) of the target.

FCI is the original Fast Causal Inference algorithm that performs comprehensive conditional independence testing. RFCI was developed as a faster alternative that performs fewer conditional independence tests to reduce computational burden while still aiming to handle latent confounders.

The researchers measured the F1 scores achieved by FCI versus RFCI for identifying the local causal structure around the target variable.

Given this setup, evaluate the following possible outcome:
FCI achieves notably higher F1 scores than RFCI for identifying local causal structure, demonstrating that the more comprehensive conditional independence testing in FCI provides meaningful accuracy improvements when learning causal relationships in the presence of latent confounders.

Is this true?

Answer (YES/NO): NO